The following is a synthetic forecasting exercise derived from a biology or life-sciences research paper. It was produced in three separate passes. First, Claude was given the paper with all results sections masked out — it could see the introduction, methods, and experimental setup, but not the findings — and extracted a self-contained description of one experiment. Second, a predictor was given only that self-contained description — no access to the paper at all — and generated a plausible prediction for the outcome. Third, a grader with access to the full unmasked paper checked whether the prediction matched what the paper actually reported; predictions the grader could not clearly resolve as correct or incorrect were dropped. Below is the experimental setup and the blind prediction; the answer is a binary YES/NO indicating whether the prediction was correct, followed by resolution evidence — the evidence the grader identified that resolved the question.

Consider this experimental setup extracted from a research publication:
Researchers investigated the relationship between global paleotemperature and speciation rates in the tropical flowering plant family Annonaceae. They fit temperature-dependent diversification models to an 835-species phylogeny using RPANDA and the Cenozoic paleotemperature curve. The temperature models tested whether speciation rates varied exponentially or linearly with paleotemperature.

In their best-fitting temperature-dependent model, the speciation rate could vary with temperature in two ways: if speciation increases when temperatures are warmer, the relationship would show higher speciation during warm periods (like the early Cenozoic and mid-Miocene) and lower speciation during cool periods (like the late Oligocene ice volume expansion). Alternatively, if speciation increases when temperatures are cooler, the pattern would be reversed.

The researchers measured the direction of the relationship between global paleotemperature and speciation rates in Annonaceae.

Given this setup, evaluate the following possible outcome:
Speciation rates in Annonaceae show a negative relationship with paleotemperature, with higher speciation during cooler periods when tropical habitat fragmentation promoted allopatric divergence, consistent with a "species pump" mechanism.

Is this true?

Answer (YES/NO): NO